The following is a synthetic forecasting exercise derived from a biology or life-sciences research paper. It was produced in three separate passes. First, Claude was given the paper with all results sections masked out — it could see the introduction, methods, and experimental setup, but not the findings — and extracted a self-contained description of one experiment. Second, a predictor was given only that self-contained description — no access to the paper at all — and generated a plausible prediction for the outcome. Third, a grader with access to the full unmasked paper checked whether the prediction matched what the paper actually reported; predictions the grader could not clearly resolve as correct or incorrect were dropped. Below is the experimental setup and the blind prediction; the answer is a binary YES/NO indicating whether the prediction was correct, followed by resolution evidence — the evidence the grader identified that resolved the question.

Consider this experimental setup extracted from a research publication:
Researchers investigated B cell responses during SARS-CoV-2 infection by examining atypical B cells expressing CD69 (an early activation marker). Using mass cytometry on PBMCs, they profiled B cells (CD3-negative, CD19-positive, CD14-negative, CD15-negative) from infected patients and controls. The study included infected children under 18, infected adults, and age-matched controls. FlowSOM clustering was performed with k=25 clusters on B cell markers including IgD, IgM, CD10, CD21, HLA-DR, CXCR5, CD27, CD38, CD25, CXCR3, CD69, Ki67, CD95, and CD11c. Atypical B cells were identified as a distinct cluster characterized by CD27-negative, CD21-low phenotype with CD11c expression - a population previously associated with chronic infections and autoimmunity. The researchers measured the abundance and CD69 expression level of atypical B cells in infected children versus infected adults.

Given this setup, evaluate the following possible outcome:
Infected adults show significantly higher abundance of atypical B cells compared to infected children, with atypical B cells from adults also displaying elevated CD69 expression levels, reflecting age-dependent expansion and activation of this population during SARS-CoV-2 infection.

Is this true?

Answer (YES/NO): YES